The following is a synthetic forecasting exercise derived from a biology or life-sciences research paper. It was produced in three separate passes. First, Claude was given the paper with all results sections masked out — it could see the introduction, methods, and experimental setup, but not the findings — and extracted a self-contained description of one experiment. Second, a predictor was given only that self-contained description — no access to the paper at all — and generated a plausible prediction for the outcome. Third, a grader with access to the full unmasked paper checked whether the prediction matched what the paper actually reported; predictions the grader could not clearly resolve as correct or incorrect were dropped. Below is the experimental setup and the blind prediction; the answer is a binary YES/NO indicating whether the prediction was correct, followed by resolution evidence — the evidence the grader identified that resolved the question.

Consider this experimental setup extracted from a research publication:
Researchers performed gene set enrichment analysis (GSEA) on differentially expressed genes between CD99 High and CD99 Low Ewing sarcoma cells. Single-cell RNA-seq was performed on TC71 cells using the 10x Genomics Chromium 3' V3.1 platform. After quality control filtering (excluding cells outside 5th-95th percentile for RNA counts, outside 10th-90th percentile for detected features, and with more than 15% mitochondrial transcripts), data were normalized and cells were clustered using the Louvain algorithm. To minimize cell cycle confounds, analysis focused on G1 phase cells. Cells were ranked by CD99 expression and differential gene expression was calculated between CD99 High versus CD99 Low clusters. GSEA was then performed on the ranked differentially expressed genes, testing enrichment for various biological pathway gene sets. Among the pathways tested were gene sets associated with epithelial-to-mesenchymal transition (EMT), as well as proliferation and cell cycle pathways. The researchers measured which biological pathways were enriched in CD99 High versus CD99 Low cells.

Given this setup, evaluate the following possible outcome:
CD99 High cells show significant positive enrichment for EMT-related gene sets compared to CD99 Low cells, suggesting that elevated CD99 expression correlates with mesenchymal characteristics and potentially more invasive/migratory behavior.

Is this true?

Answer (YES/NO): NO